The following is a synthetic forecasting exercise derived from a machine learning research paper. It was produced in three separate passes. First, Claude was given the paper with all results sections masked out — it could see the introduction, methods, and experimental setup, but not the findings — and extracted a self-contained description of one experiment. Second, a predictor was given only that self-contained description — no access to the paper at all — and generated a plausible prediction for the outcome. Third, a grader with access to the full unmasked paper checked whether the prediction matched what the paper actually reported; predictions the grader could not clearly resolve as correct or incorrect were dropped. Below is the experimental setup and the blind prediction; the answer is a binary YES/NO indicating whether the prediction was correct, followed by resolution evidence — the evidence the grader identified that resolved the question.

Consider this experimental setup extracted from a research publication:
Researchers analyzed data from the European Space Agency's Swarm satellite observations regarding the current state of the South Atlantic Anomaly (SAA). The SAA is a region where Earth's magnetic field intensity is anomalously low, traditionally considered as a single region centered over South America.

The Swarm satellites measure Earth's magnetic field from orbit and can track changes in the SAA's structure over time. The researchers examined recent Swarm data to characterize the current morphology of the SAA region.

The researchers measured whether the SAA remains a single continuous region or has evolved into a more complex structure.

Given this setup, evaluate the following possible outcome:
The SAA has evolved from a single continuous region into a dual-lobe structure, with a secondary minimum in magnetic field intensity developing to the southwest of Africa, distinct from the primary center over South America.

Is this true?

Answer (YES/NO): YES